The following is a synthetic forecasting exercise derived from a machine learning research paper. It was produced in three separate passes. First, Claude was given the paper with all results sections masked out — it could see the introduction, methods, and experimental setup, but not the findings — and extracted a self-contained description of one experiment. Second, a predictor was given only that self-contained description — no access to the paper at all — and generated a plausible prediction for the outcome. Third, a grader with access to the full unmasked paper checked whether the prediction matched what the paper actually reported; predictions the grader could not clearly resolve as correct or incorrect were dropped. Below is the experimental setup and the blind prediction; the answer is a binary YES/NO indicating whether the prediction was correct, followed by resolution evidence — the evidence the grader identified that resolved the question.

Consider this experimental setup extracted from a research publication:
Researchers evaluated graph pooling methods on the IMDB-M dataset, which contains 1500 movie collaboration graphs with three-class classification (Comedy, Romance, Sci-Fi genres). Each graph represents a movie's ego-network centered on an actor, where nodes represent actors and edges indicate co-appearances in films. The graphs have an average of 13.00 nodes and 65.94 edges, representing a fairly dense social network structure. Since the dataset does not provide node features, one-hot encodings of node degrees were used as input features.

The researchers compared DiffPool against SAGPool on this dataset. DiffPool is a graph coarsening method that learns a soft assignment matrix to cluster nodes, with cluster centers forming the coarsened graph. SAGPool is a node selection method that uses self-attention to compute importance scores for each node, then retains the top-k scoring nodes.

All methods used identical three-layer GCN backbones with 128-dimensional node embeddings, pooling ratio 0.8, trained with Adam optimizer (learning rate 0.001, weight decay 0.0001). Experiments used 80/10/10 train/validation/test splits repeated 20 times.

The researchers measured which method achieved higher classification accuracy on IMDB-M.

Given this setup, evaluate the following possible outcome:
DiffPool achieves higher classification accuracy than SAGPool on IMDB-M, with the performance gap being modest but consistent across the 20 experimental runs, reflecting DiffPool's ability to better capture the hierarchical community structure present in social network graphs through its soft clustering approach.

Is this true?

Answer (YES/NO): NO